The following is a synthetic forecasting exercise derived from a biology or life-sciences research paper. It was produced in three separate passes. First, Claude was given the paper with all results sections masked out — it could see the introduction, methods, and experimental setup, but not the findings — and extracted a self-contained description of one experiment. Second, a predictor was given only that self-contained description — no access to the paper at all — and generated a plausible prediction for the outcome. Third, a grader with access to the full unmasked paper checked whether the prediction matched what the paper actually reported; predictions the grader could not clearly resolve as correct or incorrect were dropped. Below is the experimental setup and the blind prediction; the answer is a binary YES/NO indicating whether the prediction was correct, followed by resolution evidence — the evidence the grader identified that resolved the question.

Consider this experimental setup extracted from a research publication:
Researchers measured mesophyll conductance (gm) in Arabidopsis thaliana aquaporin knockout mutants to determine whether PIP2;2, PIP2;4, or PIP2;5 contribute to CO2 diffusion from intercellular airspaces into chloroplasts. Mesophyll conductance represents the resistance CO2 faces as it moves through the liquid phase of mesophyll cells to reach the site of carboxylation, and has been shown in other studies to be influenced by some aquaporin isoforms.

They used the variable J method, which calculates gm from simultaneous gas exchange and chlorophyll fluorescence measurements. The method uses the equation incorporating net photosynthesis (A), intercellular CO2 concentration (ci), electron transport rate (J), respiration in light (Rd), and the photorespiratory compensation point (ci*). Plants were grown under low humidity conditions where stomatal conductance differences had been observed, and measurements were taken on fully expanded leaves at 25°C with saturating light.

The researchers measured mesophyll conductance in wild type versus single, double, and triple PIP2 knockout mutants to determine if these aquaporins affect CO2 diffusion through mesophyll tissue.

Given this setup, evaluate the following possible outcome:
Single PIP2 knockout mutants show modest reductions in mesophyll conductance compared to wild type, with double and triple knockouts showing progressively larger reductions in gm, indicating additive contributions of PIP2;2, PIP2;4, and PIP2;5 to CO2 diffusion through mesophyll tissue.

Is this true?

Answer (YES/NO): NO